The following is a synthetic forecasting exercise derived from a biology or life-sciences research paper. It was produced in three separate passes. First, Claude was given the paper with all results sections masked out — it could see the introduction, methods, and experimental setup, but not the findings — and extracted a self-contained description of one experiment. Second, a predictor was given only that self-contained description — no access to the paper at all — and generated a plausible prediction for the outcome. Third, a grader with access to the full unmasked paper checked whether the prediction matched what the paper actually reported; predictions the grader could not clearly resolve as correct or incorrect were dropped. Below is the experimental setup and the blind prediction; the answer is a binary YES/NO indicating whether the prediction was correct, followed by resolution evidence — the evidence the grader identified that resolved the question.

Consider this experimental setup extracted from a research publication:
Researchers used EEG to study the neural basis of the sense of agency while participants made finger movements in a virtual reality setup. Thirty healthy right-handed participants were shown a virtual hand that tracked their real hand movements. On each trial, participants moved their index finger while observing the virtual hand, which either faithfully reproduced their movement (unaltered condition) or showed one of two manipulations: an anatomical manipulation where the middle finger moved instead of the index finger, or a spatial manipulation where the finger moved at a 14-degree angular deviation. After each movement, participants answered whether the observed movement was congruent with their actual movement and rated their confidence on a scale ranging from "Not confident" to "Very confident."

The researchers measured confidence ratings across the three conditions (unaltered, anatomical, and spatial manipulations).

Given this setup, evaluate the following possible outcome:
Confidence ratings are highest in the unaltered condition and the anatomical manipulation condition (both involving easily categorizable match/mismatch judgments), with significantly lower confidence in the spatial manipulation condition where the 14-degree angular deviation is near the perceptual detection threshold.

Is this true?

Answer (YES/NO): NO